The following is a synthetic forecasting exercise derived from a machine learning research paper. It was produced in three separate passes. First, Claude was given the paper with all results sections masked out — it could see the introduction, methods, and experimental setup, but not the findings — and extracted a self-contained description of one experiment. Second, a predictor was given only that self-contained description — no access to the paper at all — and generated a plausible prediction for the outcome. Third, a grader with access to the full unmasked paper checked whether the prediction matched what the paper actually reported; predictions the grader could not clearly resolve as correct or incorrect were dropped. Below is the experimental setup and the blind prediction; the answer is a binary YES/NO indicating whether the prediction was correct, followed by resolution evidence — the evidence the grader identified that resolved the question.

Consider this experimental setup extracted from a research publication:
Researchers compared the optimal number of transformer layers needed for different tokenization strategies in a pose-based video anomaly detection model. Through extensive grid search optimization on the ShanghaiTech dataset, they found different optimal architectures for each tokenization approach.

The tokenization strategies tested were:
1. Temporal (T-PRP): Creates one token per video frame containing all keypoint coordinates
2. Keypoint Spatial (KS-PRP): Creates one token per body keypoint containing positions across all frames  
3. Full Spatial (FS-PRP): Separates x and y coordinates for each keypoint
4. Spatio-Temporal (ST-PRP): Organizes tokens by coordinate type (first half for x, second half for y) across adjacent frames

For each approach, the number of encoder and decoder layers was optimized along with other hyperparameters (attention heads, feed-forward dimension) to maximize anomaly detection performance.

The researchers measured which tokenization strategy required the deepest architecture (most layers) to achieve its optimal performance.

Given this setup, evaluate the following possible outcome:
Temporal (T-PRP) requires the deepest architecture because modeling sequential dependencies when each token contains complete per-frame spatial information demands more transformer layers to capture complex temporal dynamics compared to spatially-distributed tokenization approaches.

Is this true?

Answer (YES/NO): YES